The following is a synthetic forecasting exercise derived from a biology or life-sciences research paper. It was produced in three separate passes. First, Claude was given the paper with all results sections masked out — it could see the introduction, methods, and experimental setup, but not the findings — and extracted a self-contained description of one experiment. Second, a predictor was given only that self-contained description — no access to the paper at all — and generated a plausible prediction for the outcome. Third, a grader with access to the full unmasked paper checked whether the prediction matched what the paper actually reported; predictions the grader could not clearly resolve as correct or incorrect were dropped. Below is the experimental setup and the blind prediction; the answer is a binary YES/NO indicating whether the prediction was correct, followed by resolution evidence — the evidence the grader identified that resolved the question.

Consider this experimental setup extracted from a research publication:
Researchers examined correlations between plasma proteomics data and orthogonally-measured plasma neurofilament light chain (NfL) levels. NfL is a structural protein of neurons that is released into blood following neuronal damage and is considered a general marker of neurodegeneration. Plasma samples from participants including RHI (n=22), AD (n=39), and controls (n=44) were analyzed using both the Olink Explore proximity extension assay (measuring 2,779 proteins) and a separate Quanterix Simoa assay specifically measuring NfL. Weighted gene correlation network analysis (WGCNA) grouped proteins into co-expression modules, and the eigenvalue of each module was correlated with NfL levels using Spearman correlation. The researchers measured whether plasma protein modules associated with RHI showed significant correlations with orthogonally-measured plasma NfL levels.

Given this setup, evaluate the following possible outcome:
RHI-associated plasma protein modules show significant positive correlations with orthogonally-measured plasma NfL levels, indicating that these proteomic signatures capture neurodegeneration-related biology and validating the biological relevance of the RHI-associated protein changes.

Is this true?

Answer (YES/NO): NO